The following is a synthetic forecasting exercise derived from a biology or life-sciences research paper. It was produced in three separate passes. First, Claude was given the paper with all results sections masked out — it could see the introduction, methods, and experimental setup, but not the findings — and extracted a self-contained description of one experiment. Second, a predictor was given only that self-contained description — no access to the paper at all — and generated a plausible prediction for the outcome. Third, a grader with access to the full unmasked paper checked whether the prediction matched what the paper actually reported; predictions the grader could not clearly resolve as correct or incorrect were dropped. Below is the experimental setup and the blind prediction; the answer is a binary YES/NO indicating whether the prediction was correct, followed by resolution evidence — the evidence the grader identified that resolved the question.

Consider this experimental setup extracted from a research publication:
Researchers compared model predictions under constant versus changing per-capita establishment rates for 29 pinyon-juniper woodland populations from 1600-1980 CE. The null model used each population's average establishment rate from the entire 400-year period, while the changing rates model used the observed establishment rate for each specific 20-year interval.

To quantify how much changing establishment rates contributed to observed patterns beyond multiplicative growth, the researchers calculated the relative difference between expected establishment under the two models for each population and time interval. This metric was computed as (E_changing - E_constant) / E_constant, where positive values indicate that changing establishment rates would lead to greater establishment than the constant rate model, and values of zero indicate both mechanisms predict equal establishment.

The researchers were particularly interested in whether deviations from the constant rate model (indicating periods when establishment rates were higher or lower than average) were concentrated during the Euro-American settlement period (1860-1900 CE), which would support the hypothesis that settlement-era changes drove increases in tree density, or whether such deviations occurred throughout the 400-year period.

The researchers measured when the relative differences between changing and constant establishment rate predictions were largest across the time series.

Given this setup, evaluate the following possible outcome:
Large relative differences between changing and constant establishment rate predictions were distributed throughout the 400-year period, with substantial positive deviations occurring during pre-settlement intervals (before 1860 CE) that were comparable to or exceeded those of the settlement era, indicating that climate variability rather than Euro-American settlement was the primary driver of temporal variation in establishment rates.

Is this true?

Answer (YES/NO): YES